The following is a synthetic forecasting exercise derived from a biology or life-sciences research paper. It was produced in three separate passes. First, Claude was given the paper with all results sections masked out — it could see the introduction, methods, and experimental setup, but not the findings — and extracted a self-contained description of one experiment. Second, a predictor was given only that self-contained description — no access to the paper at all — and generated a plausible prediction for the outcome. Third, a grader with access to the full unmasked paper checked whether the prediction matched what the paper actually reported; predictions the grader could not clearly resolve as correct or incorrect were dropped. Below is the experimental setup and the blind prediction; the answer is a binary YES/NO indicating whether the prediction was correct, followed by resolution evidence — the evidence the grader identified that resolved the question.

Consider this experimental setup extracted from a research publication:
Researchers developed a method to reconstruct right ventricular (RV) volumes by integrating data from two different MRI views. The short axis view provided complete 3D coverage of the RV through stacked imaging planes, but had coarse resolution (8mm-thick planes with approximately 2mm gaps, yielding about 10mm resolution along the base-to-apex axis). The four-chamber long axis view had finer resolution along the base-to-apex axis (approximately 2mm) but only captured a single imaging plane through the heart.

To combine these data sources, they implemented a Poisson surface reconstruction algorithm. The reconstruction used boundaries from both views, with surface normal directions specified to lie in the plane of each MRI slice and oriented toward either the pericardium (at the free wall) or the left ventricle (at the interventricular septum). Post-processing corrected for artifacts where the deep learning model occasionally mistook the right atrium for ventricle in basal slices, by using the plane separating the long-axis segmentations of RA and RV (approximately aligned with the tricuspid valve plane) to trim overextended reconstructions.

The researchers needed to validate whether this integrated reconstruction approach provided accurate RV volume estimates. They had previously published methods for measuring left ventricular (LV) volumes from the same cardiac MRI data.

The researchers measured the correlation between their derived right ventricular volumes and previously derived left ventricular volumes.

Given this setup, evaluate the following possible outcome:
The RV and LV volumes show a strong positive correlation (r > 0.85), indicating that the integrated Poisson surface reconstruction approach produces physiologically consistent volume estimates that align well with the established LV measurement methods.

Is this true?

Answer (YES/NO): NO